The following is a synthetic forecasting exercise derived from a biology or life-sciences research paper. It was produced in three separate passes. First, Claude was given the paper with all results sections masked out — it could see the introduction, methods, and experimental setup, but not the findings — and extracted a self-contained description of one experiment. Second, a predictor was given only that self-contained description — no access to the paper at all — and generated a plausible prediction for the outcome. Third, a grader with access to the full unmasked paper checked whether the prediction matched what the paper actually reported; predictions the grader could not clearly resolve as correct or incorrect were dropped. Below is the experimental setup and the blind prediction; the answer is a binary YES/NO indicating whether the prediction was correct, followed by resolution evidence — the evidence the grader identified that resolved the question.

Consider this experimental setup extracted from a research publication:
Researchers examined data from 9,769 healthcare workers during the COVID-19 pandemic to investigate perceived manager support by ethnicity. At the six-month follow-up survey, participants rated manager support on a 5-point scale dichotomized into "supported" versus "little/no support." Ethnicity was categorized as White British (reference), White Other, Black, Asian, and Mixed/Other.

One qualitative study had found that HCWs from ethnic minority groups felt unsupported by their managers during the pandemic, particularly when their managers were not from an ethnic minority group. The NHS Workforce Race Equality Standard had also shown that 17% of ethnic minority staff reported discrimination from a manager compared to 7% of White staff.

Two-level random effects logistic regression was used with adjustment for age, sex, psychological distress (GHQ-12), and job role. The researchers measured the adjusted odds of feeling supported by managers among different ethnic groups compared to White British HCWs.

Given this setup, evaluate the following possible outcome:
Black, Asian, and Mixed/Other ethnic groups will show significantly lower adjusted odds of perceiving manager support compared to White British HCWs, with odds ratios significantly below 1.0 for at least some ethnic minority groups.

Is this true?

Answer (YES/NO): NO